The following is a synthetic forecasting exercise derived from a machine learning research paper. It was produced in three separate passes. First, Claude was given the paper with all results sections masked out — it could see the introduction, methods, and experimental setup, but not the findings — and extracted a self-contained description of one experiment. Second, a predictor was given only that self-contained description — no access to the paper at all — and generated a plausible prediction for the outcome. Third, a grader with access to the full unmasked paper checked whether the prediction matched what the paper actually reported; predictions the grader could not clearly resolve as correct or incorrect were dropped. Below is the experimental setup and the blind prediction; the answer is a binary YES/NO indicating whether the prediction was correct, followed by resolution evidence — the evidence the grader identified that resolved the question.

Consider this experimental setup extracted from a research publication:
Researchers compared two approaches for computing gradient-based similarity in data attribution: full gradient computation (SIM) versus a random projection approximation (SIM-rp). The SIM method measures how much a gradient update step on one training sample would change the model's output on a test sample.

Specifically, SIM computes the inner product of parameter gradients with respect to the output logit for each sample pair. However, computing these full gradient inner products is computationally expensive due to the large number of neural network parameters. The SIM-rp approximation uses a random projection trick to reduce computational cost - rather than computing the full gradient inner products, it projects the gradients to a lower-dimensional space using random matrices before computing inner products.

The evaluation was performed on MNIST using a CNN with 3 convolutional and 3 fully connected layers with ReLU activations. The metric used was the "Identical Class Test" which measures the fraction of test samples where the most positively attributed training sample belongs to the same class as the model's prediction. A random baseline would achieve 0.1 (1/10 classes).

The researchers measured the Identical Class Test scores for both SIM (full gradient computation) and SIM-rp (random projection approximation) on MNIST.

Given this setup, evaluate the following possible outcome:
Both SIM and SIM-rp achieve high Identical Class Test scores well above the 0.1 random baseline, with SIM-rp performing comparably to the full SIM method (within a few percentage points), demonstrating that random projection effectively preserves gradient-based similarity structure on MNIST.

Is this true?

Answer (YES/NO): YES